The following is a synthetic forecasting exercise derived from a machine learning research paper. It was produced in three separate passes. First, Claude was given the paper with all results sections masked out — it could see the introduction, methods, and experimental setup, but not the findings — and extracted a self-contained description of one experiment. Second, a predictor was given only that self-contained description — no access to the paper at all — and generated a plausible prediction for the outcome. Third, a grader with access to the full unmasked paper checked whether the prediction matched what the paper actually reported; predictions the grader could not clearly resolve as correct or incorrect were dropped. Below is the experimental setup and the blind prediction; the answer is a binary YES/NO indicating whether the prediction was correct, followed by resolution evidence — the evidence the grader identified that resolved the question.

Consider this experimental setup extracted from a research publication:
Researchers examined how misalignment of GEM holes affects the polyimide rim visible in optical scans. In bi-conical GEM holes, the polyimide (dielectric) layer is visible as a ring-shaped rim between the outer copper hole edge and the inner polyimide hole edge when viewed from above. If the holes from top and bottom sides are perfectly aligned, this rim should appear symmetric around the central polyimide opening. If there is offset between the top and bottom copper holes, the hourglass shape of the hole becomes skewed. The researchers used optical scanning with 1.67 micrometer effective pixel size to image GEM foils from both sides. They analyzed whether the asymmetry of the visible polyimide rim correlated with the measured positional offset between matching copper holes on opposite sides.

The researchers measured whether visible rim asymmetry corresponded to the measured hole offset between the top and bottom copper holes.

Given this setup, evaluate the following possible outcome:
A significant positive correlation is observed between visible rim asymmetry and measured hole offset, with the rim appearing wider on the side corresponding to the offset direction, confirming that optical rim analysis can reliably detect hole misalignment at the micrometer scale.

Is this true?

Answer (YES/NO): YES